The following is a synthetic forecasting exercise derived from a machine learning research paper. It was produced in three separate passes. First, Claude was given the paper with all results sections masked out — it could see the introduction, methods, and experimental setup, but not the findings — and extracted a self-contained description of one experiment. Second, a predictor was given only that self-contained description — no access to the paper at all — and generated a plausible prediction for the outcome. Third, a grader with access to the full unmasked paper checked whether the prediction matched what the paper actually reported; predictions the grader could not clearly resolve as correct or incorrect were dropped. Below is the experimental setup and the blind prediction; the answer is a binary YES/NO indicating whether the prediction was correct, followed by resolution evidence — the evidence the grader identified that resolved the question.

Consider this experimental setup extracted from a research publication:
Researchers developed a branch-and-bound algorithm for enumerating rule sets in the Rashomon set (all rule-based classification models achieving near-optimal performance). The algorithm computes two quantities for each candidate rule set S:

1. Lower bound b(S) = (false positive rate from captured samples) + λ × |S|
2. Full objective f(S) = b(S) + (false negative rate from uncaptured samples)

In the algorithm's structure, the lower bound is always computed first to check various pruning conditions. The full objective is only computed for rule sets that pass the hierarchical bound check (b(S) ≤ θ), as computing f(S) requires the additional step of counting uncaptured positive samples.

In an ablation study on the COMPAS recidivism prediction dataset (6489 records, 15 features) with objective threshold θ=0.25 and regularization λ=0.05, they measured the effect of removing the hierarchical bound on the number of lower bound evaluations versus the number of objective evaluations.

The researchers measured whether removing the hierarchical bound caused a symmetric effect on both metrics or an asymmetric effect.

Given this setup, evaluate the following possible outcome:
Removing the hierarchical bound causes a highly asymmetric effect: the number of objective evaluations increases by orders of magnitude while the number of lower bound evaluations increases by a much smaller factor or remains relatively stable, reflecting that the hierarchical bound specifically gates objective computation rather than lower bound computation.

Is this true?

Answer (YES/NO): NO